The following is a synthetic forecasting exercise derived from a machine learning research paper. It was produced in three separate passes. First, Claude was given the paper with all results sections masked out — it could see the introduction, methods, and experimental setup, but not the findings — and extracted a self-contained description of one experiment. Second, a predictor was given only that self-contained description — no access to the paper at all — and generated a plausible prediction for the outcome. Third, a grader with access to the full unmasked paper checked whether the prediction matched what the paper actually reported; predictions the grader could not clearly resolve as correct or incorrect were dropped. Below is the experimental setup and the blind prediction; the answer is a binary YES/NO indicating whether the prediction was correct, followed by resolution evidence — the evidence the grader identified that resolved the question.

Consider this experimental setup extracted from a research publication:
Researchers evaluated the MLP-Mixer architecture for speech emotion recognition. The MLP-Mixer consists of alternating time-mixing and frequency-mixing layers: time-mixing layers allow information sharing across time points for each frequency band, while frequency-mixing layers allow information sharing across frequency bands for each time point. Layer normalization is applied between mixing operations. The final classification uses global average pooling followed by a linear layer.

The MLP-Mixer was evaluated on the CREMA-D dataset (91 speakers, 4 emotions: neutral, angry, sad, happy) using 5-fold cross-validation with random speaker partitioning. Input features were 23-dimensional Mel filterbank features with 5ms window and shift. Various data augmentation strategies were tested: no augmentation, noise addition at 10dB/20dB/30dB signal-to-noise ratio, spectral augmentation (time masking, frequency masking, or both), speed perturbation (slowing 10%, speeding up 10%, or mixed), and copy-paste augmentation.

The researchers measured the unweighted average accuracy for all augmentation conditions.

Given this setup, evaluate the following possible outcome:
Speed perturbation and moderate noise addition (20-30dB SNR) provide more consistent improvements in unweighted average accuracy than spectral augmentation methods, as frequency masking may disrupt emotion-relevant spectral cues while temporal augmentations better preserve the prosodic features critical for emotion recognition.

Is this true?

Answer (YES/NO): NO